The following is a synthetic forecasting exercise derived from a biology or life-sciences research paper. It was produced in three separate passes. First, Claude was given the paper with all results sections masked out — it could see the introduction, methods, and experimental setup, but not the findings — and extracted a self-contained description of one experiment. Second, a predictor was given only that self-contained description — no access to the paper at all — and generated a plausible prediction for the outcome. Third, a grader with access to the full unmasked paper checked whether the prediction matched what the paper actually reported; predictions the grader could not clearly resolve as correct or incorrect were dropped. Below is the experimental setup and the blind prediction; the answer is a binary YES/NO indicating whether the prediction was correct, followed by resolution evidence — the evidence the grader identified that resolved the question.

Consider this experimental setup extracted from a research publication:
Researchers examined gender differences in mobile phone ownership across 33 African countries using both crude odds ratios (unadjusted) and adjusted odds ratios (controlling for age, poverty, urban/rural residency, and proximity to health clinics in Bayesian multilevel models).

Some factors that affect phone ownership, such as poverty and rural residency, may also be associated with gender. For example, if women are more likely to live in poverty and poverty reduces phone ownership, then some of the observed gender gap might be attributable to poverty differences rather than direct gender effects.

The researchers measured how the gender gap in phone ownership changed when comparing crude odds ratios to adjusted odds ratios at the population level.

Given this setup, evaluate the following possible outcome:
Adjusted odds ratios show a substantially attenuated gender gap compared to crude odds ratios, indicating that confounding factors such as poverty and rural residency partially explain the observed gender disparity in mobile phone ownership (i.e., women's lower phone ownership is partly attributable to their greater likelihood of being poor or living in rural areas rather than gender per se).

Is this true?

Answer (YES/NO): NO